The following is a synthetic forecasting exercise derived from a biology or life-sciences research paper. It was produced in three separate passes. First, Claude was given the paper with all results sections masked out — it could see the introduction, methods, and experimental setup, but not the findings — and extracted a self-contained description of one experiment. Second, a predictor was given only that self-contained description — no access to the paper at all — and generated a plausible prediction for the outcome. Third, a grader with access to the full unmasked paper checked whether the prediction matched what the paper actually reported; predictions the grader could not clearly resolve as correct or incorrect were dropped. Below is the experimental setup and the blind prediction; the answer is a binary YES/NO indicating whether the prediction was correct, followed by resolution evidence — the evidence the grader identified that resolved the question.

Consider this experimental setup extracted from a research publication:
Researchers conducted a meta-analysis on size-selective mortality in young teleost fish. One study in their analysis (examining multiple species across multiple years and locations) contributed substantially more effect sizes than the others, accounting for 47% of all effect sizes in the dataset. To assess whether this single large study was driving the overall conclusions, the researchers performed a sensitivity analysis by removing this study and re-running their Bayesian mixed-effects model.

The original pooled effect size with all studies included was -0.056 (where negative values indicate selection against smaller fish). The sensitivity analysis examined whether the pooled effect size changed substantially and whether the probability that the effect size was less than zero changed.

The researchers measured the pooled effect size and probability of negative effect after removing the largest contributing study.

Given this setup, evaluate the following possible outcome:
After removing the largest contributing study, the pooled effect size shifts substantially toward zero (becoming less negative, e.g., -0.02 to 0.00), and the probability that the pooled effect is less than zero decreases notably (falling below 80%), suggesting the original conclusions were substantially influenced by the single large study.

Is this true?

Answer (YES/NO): YES